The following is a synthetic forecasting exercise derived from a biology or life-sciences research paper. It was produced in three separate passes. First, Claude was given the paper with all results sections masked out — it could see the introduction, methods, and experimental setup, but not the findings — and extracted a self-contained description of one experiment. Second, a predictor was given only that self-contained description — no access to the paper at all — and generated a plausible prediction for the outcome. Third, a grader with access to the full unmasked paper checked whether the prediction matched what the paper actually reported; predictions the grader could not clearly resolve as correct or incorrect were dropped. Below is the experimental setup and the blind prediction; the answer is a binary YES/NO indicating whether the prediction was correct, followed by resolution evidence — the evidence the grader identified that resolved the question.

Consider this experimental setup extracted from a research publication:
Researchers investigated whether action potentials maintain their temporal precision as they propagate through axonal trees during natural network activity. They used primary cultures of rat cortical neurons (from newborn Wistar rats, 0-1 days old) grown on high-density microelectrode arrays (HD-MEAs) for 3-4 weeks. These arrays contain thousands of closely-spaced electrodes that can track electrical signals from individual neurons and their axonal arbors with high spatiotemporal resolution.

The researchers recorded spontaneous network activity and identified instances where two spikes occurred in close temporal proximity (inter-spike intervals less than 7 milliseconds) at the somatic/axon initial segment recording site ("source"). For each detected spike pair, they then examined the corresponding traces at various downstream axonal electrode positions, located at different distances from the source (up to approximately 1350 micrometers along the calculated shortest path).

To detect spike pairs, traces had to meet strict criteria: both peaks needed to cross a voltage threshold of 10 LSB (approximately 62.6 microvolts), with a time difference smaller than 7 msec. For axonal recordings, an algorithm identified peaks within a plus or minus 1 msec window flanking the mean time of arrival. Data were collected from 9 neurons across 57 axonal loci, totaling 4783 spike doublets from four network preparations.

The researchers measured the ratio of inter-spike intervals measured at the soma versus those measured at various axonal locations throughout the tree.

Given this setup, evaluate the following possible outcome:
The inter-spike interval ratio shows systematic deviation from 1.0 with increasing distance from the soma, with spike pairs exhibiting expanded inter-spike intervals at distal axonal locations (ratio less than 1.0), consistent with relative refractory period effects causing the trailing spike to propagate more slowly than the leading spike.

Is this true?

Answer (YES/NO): NO